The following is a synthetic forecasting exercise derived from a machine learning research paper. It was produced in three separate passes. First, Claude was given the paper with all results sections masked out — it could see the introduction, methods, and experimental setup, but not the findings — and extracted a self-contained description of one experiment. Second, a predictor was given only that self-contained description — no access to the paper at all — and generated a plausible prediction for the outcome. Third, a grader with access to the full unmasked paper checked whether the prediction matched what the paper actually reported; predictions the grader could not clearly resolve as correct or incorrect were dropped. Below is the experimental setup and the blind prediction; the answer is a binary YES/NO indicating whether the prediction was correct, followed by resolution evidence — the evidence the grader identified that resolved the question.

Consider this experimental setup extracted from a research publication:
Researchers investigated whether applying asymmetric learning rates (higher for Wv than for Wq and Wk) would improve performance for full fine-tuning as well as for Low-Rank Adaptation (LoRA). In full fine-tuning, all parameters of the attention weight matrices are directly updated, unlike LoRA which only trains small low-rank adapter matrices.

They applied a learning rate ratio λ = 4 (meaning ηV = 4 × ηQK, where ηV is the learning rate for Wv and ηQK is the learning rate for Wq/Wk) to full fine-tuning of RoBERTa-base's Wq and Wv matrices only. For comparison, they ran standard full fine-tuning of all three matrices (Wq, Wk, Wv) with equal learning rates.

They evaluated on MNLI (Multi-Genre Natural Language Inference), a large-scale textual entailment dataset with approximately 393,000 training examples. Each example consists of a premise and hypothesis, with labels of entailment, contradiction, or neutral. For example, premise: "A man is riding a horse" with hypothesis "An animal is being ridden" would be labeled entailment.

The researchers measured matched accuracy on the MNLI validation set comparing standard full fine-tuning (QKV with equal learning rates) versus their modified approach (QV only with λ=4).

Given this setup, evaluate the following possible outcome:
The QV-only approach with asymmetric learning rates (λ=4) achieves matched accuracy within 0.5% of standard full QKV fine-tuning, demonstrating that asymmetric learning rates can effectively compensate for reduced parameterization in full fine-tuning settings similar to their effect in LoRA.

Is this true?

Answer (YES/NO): NO